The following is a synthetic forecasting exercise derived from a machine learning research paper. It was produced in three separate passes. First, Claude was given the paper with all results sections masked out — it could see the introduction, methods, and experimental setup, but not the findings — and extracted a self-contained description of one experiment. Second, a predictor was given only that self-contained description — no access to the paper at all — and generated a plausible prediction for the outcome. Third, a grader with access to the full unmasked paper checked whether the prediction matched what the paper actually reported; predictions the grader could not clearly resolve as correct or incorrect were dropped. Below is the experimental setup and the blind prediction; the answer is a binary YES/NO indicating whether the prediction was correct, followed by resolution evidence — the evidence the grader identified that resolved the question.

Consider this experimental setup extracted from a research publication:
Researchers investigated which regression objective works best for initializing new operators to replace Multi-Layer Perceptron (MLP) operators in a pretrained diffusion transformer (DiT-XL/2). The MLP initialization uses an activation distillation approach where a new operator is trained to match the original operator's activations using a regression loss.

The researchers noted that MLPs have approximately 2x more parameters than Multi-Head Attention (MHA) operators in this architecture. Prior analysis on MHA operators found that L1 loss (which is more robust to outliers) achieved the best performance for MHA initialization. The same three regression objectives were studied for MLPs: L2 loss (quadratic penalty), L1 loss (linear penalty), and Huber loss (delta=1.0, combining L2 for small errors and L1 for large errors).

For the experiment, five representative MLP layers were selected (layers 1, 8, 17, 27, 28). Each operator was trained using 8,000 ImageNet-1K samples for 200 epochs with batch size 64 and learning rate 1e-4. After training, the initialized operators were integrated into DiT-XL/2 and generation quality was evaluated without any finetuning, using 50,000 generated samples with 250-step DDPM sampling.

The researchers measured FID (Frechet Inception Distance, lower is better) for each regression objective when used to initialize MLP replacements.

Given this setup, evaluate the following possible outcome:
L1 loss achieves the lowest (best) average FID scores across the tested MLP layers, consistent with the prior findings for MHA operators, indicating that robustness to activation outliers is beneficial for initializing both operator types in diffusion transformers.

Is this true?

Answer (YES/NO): NO